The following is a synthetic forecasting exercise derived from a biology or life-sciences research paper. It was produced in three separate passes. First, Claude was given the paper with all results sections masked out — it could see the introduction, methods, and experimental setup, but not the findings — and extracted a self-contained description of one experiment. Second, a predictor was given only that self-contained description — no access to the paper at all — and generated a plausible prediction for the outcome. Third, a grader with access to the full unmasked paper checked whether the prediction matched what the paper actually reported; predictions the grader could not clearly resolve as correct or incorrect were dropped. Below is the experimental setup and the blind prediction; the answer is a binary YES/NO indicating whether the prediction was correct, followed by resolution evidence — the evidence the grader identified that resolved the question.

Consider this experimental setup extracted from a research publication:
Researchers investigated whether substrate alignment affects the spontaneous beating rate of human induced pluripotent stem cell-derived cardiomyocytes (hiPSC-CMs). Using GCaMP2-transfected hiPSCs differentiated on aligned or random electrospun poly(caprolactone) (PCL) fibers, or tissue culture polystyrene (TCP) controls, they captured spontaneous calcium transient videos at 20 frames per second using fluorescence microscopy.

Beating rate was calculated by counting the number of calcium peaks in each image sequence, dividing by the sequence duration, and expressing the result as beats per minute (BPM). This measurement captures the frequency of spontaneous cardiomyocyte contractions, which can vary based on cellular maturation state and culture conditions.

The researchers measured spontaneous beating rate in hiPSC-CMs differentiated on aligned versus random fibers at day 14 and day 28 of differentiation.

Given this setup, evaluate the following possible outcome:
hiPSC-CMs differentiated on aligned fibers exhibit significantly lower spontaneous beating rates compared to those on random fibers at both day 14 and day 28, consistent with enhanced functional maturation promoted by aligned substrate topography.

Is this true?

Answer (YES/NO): NO